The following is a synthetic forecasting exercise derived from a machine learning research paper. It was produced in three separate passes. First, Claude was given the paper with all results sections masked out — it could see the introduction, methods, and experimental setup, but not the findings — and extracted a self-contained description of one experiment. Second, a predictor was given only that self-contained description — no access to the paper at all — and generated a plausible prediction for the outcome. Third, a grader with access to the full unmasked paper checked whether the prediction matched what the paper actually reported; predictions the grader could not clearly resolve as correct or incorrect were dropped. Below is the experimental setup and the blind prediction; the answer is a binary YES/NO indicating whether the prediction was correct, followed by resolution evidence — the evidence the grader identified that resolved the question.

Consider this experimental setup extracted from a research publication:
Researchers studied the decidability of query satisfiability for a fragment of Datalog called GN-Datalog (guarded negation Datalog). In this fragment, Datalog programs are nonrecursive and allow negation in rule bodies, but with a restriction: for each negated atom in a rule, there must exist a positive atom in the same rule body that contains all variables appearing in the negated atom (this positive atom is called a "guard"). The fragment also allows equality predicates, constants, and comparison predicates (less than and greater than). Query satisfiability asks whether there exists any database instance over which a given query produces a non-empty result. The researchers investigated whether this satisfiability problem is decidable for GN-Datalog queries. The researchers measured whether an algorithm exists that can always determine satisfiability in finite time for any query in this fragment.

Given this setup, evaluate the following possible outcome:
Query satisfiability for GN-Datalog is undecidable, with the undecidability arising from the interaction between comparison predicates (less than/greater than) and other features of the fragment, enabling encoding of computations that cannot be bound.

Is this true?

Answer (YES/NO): NO